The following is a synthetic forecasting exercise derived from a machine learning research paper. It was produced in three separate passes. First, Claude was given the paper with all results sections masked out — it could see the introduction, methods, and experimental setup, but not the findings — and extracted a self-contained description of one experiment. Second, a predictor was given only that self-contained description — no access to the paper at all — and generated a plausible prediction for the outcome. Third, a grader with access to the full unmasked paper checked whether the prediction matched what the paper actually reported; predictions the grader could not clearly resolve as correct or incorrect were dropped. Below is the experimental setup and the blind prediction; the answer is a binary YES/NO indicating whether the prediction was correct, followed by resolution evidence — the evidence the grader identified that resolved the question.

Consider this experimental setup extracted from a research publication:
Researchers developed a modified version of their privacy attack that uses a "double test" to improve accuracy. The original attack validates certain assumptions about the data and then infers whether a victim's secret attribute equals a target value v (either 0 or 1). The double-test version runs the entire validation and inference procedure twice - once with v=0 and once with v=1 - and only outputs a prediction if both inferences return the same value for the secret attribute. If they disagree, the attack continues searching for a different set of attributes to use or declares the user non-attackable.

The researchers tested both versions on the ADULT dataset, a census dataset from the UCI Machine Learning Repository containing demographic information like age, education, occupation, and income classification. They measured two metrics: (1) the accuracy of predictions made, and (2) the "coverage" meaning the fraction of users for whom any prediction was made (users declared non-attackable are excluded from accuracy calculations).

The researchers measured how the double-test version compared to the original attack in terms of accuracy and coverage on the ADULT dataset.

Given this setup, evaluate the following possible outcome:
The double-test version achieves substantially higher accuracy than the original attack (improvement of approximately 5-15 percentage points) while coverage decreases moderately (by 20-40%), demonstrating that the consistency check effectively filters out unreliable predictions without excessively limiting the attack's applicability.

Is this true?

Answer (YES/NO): NO